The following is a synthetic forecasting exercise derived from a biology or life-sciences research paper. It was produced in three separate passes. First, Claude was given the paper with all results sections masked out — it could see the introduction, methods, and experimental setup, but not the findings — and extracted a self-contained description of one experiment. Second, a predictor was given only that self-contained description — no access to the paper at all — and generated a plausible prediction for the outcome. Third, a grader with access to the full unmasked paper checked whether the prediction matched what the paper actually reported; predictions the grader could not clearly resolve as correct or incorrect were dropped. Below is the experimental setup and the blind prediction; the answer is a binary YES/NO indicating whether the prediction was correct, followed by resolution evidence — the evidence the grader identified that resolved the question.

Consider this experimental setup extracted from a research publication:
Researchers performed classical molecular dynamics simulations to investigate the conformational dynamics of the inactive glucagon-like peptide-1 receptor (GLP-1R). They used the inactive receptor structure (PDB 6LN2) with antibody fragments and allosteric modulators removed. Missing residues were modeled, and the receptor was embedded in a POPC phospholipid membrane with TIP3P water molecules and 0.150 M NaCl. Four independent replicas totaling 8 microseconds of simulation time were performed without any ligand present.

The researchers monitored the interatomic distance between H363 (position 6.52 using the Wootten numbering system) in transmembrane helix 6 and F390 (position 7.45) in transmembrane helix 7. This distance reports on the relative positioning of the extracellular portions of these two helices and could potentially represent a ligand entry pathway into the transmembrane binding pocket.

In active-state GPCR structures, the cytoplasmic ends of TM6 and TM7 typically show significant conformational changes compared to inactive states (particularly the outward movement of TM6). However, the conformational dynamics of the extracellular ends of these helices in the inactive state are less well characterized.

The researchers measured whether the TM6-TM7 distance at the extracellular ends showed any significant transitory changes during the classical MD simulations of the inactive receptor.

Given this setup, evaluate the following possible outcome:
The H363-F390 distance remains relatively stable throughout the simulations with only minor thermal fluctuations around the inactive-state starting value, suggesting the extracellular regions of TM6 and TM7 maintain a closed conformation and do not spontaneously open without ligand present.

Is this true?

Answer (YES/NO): NO